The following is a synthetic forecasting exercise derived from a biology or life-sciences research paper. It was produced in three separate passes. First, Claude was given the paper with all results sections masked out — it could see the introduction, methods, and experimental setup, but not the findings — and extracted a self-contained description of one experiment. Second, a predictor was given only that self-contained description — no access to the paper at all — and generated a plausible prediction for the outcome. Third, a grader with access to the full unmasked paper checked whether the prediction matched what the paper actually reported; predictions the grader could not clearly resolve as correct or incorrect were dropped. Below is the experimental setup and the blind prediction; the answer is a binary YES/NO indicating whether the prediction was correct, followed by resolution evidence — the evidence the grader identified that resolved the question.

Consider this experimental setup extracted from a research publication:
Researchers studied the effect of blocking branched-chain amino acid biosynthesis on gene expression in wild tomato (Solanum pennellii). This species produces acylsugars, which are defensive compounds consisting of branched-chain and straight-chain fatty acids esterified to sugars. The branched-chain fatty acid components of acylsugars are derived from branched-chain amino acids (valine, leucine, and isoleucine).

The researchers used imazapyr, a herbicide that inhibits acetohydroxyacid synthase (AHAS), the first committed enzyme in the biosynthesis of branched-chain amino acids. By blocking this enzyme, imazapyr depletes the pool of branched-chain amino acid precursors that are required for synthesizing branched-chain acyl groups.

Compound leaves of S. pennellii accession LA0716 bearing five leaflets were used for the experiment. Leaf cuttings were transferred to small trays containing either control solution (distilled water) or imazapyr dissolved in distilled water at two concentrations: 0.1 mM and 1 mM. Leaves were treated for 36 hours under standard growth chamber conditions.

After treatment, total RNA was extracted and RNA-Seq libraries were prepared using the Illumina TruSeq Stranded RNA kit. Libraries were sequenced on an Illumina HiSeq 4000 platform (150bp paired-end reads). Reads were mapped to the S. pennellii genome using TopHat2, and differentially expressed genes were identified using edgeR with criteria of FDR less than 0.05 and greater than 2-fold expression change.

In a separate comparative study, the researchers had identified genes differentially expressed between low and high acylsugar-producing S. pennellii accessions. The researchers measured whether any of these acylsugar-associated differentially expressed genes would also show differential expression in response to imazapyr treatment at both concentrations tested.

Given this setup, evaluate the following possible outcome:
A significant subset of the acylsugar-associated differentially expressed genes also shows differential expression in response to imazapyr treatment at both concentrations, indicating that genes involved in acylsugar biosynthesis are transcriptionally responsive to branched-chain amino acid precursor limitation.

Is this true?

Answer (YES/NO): YES